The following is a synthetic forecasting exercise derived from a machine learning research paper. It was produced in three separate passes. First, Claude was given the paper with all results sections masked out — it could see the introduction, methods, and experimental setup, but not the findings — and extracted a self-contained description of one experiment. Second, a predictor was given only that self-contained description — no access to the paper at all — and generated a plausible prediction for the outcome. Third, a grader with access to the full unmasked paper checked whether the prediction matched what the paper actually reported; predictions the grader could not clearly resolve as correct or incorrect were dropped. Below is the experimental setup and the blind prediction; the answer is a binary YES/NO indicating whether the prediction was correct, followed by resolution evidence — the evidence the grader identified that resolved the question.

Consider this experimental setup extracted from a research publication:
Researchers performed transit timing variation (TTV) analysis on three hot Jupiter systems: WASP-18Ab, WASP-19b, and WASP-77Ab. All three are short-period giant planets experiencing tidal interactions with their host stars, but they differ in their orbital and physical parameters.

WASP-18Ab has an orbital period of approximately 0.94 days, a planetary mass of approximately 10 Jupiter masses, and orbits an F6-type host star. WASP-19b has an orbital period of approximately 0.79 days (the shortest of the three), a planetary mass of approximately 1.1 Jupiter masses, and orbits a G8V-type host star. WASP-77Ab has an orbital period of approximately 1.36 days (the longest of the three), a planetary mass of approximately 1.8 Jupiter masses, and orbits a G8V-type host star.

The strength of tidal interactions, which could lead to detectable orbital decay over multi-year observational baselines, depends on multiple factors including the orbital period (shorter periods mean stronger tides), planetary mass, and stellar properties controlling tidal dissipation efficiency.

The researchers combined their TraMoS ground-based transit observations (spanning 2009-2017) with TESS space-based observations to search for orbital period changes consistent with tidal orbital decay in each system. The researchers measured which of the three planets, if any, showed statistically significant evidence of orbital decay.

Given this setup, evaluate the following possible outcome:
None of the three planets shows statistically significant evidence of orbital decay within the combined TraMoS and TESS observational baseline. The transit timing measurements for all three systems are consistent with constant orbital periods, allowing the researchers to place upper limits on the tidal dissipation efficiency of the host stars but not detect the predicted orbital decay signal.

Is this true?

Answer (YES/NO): YES